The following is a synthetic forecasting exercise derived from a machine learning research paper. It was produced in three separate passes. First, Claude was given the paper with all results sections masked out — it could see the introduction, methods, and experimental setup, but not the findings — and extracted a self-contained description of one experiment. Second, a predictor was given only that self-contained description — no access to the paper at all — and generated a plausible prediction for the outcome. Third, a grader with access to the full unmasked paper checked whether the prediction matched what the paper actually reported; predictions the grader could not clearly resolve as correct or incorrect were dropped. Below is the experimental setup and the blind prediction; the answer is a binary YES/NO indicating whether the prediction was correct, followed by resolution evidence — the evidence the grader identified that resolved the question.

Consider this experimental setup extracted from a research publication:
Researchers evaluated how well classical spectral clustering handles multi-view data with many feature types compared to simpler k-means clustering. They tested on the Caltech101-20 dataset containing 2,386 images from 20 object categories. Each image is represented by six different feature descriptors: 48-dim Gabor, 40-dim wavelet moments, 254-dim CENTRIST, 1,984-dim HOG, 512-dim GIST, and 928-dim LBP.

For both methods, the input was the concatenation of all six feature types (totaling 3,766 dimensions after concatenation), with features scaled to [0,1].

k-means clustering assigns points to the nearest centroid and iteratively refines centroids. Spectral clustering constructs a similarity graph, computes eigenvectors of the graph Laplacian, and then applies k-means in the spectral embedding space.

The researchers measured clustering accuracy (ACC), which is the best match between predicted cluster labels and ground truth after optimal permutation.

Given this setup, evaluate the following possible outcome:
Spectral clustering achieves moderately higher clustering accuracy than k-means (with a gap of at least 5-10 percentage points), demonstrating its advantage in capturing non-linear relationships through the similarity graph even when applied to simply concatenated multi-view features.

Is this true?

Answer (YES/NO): NO